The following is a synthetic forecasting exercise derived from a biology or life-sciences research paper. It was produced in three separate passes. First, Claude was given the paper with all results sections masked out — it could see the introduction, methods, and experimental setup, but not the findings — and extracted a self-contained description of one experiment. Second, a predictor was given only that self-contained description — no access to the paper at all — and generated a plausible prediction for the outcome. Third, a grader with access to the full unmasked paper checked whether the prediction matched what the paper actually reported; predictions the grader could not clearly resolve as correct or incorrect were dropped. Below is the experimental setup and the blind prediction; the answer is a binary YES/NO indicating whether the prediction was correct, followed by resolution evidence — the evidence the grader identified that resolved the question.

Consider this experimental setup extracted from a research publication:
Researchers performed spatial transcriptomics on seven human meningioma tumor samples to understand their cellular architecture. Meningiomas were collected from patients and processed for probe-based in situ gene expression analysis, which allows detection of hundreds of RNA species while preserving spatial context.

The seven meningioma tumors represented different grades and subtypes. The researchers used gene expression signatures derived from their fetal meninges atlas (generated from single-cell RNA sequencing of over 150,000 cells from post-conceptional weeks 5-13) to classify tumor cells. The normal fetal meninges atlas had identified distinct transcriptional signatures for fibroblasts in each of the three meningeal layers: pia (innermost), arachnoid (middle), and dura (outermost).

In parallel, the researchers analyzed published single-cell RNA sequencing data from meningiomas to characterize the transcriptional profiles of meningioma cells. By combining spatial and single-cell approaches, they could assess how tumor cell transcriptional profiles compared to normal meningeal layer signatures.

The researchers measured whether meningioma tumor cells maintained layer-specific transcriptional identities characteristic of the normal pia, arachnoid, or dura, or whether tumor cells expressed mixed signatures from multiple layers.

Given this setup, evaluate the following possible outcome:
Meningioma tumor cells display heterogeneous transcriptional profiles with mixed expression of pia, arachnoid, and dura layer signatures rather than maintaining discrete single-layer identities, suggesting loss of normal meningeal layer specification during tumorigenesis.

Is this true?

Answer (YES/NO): NO